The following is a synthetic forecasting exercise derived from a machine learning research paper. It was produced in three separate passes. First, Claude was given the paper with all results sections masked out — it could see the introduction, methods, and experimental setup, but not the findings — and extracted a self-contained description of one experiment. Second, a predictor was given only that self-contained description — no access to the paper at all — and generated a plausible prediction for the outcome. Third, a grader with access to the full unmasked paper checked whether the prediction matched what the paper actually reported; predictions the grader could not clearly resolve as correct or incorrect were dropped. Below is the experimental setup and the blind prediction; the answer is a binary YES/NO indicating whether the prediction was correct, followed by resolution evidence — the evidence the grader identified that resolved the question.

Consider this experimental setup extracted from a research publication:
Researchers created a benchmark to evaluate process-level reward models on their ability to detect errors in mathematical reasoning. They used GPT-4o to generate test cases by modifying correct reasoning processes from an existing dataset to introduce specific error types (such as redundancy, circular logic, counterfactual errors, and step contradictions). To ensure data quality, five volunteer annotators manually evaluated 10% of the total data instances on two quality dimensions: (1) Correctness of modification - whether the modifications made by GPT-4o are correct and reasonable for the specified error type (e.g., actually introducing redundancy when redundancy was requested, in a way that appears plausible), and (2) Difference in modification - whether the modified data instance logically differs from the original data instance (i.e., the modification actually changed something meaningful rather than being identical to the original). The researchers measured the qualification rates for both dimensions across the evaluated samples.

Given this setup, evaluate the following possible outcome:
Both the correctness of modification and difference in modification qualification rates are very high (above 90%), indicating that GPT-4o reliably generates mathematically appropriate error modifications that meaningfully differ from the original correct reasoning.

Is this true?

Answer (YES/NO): YES